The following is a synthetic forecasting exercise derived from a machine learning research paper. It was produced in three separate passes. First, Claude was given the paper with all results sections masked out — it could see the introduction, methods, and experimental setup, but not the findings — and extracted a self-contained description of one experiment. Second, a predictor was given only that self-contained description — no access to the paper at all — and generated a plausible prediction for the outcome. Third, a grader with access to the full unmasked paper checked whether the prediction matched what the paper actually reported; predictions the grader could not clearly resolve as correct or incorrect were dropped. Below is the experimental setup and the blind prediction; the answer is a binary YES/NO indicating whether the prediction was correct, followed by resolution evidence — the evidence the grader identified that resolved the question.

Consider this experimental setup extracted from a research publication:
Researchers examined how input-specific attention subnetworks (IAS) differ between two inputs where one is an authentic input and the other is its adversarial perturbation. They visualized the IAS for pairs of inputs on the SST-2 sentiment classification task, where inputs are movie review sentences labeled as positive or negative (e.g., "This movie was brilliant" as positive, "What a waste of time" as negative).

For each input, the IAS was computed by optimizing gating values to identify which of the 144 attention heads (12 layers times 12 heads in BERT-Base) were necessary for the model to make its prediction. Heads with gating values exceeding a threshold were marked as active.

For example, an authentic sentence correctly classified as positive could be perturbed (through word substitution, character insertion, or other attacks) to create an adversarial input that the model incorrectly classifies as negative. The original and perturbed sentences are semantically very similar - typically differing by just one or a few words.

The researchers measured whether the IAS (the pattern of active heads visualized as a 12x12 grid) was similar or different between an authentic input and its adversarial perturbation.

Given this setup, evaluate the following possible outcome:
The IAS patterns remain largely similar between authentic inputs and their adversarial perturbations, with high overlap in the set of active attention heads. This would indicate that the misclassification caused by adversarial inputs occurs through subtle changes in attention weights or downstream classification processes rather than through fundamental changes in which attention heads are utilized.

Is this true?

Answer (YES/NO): NO